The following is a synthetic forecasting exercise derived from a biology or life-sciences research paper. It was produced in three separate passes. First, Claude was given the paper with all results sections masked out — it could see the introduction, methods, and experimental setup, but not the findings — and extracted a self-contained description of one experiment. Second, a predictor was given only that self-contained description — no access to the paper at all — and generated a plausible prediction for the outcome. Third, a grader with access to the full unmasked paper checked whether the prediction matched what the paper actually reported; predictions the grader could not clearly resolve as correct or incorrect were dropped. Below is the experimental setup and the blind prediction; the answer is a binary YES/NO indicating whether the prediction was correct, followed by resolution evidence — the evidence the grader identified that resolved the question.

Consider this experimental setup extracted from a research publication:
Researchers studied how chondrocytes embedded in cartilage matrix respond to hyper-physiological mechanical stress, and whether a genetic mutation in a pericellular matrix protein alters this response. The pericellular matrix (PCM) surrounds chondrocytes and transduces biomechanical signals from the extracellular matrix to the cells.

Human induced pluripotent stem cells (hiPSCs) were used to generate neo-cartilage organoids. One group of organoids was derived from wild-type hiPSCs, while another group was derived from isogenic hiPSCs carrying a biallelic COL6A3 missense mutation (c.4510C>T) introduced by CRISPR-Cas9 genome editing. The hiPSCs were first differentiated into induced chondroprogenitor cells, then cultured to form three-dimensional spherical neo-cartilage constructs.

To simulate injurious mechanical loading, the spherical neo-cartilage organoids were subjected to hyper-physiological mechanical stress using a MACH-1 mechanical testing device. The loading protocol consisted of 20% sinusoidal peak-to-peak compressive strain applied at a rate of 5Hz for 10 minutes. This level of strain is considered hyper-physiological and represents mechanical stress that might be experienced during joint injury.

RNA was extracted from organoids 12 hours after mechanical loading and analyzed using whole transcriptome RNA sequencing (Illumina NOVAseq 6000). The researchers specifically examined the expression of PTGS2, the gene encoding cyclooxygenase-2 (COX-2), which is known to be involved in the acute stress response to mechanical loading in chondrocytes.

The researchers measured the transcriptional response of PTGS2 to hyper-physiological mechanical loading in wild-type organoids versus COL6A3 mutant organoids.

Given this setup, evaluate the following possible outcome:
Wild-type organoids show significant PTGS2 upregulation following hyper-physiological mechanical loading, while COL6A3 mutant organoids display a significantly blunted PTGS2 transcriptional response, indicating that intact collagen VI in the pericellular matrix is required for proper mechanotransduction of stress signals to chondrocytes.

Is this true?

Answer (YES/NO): YES